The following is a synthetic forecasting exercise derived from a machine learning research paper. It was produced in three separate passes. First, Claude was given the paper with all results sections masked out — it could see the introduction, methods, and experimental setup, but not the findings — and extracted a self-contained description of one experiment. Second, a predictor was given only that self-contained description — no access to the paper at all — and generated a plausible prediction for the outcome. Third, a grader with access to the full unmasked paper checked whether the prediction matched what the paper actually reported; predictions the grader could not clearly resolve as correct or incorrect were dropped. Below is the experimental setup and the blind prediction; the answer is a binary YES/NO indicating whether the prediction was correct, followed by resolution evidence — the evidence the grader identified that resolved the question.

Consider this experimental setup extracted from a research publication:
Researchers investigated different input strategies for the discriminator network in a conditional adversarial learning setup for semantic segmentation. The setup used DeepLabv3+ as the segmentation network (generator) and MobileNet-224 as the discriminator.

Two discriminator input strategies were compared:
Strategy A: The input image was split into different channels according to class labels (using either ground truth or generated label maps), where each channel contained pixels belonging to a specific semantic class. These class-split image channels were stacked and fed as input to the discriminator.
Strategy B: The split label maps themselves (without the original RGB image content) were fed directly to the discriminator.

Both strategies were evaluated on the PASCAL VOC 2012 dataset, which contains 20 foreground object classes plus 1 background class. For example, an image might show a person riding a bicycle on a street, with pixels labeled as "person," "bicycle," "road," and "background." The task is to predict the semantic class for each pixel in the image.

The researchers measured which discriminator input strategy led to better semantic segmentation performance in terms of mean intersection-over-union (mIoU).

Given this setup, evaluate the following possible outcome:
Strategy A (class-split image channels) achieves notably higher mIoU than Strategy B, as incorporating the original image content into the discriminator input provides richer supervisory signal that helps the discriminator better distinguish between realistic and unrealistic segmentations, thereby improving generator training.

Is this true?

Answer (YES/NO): YES